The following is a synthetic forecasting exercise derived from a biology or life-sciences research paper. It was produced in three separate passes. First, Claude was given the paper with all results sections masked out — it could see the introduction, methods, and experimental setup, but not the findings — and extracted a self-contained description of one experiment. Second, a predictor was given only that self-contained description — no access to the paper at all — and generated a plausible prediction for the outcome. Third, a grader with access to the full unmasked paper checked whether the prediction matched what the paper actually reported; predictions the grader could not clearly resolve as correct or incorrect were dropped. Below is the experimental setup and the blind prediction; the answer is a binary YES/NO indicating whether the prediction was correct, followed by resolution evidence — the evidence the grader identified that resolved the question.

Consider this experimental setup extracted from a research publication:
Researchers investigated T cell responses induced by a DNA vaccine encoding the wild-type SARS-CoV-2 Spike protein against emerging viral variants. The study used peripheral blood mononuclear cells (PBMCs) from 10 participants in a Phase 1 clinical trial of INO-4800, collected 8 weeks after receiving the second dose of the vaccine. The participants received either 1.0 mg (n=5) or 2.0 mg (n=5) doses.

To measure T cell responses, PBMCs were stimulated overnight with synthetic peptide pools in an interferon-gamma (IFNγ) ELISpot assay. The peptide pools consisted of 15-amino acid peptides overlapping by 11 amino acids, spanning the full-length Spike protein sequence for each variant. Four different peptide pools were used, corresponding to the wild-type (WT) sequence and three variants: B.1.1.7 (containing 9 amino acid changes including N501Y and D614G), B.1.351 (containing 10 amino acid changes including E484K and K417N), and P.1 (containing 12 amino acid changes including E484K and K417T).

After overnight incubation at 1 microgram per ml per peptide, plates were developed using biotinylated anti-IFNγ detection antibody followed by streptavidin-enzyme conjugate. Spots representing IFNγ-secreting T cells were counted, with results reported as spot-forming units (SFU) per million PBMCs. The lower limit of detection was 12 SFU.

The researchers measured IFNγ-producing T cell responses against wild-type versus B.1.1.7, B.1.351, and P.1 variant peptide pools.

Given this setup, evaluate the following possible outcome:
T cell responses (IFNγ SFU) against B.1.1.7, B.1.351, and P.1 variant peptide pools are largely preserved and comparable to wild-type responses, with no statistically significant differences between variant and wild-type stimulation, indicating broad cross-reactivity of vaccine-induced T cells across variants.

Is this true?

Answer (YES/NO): YES